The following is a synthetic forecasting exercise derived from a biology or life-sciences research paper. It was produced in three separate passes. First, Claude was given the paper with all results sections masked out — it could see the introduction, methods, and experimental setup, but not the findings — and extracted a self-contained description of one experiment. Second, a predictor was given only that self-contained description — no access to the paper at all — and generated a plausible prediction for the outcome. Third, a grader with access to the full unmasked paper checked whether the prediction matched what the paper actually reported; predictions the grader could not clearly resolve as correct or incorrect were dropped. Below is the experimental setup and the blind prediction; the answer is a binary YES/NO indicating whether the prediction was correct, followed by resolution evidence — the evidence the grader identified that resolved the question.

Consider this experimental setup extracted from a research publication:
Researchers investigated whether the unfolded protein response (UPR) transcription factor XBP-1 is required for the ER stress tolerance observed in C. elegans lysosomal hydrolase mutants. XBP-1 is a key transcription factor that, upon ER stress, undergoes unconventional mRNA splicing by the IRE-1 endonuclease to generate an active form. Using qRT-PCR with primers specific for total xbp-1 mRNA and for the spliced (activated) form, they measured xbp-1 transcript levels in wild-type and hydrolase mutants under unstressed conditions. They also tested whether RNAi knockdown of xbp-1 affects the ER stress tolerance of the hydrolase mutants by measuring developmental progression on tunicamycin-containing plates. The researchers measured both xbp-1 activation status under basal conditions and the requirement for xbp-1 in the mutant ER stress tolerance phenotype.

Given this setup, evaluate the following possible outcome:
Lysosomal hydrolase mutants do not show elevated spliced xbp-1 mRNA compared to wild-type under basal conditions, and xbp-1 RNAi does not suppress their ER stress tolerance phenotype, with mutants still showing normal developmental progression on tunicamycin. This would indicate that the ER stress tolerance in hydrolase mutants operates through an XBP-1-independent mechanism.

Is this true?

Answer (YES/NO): NO